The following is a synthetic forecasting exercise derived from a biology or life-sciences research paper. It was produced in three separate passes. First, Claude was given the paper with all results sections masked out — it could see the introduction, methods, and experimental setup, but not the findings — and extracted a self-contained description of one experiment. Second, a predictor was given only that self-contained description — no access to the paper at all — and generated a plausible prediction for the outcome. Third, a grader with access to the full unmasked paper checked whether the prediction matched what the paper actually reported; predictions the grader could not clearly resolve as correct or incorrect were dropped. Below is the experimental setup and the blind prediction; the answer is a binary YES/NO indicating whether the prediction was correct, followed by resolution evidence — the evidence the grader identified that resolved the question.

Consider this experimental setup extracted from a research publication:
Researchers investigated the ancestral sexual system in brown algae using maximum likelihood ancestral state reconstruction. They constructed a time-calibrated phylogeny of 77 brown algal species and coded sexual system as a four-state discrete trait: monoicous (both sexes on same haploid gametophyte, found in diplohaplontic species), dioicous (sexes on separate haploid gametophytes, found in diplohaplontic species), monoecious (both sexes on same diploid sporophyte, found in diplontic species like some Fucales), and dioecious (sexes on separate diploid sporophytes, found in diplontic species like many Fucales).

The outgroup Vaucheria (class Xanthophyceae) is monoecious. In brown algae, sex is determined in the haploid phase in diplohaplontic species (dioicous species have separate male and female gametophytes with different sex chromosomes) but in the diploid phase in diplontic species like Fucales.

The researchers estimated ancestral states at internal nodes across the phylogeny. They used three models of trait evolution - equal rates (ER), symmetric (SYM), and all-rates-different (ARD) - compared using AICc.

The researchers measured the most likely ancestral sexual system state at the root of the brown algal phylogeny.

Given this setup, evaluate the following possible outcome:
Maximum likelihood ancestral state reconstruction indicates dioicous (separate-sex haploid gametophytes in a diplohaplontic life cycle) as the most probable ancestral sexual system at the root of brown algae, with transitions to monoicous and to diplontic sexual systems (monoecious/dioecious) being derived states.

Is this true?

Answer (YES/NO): YES